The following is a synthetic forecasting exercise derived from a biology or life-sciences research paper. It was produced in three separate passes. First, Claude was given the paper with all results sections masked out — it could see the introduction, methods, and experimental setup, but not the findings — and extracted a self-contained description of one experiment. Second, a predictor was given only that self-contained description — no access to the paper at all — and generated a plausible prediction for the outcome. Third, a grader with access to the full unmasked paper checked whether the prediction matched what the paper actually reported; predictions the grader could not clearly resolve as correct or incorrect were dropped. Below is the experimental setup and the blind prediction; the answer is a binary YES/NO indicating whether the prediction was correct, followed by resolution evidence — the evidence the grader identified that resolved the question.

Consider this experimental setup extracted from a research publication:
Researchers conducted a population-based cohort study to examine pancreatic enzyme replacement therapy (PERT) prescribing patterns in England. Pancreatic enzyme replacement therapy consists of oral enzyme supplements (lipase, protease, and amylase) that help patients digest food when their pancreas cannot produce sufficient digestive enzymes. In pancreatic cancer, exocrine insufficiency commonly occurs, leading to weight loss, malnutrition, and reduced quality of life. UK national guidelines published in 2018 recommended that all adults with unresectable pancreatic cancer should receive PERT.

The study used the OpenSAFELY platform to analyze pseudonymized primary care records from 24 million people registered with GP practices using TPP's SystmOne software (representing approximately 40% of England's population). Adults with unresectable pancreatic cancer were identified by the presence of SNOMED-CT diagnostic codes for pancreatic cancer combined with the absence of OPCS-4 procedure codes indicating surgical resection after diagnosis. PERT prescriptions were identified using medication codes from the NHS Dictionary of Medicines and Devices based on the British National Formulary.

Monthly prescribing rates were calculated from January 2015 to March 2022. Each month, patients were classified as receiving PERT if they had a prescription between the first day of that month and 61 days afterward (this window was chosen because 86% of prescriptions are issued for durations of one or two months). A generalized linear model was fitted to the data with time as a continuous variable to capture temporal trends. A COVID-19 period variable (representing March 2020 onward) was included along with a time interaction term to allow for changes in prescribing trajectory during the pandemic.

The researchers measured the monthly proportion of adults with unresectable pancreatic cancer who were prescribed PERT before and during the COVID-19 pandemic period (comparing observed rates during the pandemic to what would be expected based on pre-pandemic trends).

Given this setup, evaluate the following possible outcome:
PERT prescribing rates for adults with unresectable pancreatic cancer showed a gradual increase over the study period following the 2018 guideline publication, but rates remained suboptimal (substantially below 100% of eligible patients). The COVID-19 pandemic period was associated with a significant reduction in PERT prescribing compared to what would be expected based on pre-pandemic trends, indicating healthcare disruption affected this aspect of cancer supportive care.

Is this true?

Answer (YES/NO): NO